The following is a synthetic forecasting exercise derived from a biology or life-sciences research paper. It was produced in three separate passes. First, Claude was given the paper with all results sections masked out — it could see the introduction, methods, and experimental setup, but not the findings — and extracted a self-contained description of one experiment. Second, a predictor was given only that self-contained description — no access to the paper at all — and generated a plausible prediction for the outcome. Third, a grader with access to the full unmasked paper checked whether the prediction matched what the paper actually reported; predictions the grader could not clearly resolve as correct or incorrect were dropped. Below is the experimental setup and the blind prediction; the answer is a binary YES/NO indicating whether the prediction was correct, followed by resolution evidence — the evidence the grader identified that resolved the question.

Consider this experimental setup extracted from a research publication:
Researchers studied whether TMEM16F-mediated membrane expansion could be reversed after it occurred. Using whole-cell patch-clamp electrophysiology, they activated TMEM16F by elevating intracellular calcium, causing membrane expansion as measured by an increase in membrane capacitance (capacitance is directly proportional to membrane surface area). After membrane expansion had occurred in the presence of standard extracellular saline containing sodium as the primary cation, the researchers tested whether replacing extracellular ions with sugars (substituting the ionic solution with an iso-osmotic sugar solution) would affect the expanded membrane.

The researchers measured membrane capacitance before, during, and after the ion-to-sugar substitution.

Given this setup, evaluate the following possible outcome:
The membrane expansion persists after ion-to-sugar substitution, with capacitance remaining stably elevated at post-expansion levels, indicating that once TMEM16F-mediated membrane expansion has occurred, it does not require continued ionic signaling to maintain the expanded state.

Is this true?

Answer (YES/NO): NO